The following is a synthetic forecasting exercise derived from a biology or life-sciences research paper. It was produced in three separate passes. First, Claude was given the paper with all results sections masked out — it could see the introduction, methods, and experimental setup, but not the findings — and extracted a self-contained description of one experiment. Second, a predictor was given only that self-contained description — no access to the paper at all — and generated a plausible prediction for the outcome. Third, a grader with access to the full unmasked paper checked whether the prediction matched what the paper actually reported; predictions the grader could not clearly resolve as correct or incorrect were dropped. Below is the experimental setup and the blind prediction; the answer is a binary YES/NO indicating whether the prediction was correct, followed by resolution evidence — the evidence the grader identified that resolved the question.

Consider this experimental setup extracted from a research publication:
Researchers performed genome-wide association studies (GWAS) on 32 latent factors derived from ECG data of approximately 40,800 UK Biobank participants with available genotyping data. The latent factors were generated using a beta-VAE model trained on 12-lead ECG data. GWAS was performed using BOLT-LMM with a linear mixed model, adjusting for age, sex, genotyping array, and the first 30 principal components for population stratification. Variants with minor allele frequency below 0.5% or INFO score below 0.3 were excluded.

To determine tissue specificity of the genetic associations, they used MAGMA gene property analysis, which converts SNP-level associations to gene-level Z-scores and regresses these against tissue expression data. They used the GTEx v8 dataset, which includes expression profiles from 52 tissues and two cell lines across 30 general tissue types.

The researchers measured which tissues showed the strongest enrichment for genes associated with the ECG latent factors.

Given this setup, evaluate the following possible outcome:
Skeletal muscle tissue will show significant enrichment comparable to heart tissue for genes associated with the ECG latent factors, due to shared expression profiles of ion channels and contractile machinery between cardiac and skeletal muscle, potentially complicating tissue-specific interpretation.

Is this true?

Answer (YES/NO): NO